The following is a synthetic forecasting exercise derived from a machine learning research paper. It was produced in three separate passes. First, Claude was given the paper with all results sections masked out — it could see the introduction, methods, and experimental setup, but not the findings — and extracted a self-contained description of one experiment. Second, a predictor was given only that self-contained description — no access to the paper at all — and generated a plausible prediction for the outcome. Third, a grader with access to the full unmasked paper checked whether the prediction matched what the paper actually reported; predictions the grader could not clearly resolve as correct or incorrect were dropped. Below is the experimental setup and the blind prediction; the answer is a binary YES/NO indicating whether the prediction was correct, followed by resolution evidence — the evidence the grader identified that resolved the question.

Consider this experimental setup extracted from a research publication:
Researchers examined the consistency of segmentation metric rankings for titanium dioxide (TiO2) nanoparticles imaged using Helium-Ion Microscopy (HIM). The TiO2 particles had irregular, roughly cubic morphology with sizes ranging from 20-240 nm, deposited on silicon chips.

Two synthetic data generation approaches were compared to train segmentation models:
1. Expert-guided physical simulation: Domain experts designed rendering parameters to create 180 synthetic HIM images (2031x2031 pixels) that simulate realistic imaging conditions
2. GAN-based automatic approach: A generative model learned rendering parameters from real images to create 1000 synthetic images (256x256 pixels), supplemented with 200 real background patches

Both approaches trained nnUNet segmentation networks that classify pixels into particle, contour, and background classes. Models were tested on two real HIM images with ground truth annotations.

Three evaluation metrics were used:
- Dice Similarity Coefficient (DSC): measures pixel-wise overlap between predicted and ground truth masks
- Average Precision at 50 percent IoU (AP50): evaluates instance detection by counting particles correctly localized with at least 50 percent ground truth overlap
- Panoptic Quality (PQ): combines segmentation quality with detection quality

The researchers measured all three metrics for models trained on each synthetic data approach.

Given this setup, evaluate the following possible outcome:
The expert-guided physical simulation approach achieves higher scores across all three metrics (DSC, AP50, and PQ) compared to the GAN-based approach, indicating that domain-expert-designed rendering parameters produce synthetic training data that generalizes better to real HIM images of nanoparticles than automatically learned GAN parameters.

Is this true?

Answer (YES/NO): NO